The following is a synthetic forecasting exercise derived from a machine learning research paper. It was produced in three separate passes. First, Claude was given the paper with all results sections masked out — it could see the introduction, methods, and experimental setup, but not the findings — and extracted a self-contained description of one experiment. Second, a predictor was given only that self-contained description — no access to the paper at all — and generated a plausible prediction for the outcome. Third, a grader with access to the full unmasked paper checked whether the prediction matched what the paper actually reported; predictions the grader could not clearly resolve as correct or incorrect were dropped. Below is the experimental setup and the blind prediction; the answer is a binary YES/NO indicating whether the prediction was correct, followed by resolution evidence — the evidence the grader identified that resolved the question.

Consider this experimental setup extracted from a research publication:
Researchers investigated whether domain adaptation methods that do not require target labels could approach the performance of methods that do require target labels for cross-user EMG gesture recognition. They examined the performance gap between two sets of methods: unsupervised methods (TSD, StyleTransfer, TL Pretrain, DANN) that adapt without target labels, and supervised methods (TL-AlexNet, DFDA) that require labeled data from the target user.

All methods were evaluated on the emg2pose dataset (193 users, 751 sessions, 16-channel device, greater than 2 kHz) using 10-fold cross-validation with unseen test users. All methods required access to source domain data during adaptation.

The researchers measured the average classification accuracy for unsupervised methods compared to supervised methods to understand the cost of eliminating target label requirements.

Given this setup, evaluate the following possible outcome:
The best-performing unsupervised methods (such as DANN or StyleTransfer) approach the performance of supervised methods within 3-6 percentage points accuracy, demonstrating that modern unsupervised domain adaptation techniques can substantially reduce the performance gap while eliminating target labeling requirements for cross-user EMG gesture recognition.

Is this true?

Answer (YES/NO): NO